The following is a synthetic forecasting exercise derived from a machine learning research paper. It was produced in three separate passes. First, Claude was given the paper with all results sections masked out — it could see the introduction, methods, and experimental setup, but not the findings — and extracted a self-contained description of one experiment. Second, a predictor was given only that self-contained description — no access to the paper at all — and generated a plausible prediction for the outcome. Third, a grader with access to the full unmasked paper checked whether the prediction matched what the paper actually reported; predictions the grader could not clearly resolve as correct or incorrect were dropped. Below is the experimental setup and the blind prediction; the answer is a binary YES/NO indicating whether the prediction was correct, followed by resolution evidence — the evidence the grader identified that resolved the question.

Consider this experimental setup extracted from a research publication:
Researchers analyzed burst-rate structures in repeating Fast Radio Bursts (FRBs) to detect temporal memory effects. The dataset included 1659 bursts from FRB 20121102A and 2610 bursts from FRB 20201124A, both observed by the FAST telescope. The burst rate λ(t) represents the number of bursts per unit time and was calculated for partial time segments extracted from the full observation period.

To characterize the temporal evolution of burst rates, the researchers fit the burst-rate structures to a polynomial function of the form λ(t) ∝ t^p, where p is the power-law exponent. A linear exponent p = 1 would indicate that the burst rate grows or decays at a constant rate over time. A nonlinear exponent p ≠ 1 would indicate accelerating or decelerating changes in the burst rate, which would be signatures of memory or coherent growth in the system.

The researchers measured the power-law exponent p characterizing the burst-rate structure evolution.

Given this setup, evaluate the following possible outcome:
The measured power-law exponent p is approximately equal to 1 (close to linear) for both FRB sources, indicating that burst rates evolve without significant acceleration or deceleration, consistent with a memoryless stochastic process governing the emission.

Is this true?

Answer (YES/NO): NO